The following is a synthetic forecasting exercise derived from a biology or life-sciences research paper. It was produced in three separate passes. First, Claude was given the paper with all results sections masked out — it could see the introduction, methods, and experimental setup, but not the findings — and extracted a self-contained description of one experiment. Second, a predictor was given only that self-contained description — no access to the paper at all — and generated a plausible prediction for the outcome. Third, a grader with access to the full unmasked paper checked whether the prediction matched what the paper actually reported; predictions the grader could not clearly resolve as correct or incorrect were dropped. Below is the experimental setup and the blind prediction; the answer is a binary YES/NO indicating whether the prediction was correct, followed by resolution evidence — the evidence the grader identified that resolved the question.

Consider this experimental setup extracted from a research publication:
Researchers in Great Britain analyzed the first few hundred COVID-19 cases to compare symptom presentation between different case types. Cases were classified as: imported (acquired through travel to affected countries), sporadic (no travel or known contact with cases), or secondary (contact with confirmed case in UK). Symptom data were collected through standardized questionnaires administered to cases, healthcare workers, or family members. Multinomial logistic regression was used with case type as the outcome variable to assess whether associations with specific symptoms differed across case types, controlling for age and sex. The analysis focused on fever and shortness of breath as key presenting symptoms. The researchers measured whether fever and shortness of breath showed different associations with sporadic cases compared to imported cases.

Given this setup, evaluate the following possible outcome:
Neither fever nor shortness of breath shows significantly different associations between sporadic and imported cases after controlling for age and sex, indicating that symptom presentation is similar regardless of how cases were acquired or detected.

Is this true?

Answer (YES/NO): NO